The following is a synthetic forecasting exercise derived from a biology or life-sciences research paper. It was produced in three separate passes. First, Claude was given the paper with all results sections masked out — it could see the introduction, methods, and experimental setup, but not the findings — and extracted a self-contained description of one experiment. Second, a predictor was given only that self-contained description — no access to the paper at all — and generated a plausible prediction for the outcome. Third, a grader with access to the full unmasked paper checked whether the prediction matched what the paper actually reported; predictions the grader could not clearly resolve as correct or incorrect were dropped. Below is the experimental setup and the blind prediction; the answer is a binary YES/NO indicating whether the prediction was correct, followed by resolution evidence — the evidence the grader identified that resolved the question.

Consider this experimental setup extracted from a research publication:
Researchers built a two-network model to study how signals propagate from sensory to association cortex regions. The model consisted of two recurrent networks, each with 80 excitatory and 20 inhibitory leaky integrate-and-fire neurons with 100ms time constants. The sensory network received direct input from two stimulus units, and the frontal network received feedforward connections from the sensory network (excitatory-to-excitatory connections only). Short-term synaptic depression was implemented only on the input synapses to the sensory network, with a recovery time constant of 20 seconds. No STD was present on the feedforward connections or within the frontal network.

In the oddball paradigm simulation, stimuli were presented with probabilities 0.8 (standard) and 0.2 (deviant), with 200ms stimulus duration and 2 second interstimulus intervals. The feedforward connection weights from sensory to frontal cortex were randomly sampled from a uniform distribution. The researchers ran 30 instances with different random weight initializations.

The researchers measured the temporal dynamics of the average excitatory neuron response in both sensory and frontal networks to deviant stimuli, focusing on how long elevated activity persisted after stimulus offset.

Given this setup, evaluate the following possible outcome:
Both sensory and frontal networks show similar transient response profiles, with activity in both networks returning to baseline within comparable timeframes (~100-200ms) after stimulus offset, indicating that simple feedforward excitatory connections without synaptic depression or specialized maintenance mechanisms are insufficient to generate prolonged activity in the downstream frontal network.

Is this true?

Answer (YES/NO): NO